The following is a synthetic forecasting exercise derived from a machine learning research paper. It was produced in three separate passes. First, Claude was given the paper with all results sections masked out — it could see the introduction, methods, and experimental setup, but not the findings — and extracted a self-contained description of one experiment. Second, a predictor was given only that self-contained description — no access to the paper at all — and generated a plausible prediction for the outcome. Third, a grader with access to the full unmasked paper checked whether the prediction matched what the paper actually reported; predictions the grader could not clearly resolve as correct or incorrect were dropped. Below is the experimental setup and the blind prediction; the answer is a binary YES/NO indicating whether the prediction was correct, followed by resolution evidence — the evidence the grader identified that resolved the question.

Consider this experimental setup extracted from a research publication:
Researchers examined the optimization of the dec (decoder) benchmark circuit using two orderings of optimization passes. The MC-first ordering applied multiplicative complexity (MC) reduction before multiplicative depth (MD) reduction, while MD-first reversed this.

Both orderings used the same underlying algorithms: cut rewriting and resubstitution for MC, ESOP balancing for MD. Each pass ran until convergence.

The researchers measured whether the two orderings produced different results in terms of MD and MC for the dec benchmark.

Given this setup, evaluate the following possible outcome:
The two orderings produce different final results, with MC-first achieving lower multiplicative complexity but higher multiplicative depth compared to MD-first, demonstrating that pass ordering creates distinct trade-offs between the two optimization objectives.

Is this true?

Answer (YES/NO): NO